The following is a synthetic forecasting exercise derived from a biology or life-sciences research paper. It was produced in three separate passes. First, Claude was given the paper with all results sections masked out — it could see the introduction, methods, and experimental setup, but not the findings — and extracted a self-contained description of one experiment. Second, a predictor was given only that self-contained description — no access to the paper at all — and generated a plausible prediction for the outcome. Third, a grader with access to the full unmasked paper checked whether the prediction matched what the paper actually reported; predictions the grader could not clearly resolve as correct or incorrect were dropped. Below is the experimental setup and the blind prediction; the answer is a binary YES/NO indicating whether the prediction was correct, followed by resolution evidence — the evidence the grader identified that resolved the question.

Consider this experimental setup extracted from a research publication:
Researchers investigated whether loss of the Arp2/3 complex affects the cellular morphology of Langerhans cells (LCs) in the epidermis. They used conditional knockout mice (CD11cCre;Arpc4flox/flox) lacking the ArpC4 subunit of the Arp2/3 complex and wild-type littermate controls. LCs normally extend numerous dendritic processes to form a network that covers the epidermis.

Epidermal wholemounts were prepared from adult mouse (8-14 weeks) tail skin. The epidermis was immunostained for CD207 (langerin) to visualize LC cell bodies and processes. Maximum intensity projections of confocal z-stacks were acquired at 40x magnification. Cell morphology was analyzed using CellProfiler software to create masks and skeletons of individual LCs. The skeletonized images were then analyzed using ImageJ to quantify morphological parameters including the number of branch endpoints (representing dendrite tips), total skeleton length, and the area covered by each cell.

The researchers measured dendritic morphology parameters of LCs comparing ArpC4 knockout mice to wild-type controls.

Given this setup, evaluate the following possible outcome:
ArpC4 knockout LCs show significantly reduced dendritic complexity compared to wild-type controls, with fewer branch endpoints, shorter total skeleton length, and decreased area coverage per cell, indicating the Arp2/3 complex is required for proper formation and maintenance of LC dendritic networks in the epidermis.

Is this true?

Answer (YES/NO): YES